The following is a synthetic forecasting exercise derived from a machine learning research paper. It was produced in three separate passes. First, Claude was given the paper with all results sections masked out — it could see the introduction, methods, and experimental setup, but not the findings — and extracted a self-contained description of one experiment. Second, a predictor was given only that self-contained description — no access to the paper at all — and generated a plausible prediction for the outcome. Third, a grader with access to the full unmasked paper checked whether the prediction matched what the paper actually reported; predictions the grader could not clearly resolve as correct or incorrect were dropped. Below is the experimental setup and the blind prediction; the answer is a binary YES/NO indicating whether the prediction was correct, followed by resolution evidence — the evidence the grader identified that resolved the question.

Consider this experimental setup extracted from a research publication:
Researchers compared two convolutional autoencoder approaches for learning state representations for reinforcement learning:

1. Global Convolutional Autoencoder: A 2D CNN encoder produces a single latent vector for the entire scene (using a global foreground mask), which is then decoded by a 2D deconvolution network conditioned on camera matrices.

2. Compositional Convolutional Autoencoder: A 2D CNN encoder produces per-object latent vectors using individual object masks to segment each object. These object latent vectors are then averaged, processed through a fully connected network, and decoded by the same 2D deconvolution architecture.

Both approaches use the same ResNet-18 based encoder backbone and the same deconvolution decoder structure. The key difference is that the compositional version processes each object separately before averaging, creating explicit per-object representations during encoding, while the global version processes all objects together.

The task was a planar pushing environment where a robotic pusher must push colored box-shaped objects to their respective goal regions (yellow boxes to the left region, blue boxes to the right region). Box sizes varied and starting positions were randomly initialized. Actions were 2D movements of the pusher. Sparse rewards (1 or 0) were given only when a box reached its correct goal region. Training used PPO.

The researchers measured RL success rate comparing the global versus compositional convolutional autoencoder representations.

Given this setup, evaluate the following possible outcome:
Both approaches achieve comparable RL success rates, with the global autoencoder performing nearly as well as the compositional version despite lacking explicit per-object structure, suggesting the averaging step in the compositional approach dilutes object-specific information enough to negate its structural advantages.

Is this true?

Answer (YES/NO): NO